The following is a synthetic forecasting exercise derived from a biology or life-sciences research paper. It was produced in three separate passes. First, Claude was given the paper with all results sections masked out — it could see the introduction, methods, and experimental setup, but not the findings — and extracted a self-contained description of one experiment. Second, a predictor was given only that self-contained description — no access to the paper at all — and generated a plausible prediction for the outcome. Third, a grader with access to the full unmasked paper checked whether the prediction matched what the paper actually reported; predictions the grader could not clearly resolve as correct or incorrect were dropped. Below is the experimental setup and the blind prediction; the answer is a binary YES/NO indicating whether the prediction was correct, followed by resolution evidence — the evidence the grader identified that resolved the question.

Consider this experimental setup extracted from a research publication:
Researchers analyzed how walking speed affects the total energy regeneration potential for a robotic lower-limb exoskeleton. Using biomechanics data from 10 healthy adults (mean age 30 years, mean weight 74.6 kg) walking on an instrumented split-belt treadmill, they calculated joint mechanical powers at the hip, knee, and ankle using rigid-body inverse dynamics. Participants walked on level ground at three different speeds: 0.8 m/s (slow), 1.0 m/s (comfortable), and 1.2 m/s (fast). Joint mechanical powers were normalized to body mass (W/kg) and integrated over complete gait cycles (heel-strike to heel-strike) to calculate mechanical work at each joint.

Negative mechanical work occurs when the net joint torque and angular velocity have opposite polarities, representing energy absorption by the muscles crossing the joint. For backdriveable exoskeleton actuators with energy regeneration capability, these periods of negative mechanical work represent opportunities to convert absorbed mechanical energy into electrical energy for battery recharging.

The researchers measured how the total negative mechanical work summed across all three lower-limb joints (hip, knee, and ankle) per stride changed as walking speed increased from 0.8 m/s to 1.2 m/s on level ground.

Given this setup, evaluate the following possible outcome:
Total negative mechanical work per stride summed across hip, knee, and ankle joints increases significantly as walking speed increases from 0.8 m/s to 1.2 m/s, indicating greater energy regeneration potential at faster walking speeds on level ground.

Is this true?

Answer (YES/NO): YES